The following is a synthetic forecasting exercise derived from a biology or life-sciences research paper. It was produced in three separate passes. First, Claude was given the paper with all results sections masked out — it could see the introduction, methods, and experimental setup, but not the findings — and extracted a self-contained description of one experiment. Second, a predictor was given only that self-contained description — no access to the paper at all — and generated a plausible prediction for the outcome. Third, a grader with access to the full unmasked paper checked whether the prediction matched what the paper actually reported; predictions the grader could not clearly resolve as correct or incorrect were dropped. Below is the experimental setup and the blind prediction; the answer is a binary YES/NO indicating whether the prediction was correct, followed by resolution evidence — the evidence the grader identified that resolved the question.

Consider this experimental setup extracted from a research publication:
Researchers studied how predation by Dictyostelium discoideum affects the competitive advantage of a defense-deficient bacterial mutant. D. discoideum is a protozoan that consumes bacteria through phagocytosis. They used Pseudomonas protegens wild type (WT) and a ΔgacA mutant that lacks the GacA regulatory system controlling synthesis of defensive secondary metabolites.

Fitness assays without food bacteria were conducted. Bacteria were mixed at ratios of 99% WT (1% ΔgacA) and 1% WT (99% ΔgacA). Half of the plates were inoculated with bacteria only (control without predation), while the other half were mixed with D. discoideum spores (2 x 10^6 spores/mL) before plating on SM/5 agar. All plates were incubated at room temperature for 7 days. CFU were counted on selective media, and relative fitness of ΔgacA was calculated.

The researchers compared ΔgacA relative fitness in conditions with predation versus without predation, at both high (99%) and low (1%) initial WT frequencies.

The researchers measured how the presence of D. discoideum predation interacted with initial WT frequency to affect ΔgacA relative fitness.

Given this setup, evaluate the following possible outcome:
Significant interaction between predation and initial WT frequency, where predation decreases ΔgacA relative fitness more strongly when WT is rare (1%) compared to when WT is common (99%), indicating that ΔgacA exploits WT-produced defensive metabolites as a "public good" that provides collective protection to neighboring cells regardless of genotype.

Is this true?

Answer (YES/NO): YES